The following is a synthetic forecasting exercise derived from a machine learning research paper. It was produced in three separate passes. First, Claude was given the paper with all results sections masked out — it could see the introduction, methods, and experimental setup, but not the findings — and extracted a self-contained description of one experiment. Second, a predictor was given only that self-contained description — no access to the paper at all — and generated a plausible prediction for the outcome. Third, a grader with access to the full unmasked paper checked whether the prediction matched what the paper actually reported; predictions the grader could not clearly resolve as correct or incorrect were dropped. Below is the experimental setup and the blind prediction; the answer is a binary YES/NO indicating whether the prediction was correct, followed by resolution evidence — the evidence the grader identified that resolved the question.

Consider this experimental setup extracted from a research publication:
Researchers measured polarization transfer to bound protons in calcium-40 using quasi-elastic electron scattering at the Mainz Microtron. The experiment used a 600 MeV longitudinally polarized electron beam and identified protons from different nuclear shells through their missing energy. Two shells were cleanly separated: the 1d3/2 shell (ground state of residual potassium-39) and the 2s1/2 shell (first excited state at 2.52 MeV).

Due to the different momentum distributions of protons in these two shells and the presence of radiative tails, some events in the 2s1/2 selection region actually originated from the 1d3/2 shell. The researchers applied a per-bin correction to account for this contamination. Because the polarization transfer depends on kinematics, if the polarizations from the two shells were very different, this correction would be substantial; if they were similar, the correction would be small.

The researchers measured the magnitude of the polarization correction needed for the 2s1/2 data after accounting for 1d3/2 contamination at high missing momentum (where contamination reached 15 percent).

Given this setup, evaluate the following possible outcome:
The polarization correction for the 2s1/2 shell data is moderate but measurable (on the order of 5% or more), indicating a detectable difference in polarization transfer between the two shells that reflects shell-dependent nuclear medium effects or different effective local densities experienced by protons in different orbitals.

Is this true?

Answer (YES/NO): NO